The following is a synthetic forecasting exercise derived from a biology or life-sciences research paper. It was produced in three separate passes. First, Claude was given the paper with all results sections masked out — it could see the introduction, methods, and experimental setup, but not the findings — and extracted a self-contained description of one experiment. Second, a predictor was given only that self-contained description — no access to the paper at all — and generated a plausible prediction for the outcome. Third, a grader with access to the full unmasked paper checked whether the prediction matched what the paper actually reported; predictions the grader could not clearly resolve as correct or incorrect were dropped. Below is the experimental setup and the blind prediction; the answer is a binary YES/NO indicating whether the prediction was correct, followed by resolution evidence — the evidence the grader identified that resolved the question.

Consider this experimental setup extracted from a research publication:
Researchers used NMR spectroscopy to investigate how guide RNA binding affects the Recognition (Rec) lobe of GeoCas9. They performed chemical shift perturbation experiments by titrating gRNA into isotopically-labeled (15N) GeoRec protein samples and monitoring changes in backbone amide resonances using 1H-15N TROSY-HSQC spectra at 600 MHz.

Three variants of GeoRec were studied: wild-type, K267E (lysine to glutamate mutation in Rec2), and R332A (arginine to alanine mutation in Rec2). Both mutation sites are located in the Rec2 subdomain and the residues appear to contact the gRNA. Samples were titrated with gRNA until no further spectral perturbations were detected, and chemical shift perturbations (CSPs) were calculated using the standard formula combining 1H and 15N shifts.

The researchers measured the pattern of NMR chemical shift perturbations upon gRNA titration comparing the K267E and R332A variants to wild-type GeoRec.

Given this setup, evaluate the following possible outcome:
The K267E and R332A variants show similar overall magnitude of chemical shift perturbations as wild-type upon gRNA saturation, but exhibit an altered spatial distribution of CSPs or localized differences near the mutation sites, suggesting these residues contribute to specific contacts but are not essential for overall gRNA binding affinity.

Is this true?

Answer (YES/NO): NO